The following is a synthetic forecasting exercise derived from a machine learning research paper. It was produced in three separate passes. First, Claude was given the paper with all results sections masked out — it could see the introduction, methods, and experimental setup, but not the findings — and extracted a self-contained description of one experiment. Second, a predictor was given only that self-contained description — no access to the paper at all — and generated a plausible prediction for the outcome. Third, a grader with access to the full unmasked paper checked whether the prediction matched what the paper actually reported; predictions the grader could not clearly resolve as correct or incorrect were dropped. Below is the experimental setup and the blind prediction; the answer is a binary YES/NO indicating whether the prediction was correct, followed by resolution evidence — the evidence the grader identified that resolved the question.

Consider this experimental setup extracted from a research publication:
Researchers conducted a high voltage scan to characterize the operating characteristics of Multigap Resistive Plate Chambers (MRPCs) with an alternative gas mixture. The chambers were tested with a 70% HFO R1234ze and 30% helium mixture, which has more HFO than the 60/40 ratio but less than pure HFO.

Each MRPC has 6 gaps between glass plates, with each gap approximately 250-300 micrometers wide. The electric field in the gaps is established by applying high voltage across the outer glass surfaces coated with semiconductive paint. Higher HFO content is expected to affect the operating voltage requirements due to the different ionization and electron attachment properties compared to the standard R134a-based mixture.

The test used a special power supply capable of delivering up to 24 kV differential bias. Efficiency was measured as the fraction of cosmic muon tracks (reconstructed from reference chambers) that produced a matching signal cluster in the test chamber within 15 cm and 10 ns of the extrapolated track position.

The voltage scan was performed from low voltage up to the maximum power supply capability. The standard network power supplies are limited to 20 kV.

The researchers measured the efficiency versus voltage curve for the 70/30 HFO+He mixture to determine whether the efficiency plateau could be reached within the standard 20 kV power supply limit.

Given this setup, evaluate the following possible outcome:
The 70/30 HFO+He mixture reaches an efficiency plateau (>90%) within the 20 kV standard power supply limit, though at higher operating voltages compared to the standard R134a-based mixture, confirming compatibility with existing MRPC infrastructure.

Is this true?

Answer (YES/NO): NO